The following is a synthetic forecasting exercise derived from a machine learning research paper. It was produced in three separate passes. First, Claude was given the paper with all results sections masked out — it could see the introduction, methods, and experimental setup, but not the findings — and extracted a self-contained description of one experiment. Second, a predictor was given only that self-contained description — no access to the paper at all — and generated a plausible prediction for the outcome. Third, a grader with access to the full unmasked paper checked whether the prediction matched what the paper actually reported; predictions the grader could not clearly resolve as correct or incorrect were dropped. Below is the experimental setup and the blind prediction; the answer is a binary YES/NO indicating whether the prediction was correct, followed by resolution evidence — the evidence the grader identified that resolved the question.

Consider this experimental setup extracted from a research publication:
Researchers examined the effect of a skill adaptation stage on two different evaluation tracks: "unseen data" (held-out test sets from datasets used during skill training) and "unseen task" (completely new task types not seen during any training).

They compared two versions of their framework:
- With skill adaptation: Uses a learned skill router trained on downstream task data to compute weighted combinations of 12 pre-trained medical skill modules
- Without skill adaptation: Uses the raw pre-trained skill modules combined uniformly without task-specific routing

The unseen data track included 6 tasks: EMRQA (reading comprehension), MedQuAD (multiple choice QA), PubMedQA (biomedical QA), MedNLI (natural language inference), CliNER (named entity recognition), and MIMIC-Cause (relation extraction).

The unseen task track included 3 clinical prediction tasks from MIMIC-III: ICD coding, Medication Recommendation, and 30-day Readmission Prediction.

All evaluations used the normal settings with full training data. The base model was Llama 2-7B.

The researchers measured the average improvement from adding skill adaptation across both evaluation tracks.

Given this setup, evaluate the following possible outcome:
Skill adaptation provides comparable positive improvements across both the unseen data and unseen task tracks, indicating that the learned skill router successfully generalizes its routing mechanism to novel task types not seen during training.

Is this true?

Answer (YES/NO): YES